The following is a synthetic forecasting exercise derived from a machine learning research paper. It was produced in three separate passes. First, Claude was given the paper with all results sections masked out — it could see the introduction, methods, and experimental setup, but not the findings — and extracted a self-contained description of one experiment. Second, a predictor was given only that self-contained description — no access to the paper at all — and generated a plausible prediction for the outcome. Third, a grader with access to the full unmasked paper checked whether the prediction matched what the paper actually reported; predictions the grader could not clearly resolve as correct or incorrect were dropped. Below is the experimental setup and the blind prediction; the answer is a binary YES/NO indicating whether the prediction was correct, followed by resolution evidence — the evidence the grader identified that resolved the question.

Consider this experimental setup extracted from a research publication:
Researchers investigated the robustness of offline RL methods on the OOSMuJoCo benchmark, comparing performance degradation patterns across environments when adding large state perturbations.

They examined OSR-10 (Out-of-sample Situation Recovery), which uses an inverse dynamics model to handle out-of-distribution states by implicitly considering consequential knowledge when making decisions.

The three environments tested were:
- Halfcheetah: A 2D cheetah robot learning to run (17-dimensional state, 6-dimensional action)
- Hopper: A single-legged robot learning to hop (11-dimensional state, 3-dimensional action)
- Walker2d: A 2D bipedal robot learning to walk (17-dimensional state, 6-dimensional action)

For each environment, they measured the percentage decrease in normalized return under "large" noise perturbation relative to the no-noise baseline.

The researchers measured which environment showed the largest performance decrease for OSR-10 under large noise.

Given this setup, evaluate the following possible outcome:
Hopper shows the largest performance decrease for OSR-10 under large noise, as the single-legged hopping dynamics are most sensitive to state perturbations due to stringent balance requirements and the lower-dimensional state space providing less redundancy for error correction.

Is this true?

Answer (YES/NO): NO